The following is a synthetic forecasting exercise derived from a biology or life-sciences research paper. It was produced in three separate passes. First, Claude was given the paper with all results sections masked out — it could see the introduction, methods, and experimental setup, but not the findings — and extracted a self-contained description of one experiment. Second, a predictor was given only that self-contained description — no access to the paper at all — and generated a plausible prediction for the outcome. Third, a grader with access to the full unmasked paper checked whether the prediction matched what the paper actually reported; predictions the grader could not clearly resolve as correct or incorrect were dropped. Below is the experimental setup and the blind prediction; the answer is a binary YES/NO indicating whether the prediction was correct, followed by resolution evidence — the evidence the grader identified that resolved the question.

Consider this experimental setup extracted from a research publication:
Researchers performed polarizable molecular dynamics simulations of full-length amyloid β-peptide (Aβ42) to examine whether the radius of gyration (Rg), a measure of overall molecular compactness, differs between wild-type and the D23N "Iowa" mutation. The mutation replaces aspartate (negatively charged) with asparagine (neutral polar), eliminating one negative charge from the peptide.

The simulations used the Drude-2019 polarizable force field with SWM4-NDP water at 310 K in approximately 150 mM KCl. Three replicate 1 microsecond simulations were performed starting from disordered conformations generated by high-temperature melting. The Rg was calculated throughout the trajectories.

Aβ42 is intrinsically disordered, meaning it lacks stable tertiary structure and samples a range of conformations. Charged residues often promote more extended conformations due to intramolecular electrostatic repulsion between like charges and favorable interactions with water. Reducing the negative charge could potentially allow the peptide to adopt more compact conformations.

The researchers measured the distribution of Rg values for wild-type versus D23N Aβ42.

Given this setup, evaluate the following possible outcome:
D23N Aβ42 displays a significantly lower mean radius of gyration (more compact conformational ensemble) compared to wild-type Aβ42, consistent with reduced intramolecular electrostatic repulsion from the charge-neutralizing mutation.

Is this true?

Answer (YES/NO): NO